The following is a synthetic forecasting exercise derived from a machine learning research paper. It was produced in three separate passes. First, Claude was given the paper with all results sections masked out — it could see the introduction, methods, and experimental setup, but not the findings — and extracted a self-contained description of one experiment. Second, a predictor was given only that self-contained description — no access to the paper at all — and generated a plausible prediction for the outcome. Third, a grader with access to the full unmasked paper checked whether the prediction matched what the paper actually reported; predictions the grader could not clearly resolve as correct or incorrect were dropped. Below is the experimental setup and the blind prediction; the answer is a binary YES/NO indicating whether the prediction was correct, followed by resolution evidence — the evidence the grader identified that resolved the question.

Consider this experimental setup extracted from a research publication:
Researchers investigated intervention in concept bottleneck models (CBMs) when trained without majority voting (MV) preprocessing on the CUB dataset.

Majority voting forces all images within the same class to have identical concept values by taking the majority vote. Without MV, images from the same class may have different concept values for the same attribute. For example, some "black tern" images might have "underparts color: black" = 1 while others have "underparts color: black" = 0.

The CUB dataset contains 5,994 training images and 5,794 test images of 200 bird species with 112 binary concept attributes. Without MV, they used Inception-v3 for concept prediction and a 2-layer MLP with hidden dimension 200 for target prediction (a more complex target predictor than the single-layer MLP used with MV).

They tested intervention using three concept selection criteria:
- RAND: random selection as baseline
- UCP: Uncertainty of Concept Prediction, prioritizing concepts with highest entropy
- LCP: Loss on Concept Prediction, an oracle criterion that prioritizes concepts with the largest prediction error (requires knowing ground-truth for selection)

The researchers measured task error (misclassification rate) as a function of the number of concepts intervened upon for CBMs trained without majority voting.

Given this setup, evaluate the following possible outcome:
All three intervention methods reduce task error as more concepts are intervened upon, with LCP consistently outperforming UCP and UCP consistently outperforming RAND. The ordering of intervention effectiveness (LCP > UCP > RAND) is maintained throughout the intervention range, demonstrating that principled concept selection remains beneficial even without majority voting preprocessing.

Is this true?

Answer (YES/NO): NO